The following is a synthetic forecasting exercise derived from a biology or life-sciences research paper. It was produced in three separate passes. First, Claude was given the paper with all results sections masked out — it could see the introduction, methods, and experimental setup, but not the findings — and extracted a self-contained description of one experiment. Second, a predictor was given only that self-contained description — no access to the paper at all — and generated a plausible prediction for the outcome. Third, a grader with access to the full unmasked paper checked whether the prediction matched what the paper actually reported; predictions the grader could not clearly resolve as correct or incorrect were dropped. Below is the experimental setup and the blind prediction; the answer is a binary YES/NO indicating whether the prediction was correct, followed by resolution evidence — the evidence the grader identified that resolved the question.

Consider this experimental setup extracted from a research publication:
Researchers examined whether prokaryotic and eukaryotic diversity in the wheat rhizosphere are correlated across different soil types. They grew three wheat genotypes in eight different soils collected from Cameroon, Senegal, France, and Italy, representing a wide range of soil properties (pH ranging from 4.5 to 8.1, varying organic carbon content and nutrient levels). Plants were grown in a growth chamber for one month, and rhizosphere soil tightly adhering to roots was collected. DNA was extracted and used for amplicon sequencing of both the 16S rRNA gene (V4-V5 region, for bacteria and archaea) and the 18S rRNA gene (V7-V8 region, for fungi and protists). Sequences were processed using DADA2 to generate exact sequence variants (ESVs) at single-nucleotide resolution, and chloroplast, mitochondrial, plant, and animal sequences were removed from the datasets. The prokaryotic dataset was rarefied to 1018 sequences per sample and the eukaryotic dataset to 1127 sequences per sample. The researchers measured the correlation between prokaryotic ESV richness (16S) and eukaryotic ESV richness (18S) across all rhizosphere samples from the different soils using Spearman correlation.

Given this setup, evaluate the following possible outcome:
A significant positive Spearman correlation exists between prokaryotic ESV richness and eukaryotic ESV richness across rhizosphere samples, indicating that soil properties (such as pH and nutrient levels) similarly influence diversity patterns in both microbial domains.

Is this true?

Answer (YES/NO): YES